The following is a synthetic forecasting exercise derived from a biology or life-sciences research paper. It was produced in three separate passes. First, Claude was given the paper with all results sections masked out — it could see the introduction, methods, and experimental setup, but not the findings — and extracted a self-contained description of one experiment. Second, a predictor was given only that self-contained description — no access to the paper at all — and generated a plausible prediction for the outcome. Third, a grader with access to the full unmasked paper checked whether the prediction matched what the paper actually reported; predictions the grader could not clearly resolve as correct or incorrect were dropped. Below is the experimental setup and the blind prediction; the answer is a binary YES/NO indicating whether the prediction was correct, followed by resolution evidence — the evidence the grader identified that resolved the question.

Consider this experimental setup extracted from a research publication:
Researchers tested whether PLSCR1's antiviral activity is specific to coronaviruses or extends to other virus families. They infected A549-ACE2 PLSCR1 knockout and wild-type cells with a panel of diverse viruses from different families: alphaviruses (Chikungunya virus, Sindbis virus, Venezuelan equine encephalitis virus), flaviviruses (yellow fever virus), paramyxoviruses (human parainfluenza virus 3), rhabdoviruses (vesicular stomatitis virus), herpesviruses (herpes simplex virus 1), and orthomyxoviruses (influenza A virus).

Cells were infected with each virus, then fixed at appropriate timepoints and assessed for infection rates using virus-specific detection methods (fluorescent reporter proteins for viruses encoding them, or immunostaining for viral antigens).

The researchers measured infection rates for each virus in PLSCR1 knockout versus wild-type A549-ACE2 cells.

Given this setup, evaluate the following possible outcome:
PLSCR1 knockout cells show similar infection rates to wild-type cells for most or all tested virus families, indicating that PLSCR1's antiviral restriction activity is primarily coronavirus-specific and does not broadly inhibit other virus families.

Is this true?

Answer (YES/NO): NO